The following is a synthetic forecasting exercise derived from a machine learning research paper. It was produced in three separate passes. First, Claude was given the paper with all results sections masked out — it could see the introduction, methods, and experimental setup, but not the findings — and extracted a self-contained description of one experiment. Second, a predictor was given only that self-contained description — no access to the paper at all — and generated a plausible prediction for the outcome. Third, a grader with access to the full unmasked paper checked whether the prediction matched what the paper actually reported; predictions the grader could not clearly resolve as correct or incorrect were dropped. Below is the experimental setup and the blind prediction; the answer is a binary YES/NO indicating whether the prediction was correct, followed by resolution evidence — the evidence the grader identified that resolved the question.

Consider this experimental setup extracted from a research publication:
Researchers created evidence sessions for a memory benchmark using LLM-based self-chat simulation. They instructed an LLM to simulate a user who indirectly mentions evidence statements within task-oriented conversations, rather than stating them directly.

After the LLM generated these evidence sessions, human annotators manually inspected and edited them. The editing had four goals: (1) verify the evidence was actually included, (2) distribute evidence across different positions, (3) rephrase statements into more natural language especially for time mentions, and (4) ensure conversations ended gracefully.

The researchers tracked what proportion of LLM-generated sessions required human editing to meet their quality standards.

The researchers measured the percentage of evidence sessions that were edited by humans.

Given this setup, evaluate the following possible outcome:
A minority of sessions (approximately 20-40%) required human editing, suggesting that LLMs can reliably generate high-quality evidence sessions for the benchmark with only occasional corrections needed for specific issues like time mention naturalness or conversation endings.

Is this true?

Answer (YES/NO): NO